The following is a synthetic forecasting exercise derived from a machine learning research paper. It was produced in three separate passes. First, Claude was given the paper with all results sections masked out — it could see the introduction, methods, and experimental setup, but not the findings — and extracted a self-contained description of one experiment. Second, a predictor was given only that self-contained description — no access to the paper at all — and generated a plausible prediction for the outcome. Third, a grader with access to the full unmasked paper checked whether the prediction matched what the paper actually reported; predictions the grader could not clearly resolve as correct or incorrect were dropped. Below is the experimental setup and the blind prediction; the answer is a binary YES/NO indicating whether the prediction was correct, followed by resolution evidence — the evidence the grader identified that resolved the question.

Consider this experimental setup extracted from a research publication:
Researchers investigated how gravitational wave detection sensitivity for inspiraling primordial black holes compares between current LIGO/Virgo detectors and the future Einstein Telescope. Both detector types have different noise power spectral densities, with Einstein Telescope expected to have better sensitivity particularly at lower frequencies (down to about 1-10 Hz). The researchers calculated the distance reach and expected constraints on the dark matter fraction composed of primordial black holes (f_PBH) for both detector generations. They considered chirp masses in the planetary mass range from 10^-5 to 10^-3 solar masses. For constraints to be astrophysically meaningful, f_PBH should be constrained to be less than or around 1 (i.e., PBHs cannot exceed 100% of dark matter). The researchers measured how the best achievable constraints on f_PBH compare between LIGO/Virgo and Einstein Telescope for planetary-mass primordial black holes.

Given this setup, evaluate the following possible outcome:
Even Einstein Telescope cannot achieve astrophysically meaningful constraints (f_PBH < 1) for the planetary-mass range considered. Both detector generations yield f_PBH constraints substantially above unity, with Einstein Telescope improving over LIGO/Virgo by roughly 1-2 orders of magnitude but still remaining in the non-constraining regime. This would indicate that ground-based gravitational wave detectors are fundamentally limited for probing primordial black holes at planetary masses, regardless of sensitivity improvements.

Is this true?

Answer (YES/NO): NO